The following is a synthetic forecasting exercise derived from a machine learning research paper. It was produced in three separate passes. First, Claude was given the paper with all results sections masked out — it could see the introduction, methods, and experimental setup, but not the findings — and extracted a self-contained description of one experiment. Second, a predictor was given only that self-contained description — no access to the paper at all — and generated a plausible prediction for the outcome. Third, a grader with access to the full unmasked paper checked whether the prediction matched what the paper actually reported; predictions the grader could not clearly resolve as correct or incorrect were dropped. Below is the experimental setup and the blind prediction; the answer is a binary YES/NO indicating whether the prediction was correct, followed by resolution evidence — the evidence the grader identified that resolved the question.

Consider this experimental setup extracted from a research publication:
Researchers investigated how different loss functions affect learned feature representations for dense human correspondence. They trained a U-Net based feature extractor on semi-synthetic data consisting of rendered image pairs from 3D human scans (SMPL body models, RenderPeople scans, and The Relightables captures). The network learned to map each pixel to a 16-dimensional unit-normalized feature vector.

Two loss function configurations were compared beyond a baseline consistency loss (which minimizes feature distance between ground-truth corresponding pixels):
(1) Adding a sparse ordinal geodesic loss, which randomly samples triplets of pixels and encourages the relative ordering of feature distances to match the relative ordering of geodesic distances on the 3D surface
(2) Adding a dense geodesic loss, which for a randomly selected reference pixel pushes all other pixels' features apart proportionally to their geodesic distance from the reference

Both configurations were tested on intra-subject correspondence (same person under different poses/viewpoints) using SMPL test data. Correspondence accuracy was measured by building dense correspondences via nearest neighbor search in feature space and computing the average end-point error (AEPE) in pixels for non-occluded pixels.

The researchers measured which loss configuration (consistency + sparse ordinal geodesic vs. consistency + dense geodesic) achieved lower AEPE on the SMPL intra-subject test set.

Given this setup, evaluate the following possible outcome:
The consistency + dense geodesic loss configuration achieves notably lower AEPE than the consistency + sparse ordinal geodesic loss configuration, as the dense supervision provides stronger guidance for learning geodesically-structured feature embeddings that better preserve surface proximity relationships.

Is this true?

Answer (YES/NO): YES